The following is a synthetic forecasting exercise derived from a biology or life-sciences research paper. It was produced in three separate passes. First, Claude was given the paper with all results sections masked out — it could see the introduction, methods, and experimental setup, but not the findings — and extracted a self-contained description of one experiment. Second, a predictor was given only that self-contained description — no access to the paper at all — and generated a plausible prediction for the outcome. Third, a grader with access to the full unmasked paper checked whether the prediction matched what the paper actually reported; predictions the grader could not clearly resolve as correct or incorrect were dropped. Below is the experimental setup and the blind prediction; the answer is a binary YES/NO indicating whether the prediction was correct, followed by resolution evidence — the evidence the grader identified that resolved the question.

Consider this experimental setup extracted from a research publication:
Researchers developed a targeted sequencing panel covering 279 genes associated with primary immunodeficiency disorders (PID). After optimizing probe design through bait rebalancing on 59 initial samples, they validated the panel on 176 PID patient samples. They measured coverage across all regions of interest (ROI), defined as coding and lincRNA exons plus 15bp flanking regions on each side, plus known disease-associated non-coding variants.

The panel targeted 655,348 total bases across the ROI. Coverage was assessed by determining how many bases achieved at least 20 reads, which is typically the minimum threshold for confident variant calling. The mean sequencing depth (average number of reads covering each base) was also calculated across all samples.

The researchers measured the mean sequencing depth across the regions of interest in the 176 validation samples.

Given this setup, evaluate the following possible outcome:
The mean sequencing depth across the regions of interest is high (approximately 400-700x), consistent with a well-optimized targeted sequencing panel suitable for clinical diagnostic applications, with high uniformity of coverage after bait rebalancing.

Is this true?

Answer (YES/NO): NO